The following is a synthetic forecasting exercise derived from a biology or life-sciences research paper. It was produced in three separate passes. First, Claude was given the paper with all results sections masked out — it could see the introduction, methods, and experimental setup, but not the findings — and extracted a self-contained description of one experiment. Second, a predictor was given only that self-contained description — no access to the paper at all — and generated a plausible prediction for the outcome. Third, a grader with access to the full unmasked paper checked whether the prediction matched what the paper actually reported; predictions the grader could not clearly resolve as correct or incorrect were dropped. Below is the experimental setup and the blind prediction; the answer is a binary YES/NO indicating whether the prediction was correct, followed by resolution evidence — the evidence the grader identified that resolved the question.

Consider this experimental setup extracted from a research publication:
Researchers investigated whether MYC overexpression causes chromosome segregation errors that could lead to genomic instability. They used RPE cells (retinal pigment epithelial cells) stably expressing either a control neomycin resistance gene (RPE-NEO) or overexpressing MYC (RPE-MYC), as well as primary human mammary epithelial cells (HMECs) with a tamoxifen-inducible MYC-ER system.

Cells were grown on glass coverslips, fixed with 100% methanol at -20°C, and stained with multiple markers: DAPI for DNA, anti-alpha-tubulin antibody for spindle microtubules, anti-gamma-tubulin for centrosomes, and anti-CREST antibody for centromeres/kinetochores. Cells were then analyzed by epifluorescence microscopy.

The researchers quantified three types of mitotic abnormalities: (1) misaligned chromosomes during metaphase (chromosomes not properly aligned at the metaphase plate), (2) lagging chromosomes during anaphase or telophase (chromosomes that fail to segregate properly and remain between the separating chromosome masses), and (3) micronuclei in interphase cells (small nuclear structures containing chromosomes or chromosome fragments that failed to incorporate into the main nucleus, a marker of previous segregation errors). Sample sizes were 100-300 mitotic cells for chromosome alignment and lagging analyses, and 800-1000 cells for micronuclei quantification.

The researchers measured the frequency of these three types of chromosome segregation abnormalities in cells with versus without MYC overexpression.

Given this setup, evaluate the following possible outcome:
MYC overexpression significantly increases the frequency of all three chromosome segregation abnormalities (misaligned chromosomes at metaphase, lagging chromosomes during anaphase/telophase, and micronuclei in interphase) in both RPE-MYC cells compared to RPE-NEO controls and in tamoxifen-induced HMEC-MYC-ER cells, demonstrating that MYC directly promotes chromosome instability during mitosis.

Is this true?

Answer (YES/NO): YES